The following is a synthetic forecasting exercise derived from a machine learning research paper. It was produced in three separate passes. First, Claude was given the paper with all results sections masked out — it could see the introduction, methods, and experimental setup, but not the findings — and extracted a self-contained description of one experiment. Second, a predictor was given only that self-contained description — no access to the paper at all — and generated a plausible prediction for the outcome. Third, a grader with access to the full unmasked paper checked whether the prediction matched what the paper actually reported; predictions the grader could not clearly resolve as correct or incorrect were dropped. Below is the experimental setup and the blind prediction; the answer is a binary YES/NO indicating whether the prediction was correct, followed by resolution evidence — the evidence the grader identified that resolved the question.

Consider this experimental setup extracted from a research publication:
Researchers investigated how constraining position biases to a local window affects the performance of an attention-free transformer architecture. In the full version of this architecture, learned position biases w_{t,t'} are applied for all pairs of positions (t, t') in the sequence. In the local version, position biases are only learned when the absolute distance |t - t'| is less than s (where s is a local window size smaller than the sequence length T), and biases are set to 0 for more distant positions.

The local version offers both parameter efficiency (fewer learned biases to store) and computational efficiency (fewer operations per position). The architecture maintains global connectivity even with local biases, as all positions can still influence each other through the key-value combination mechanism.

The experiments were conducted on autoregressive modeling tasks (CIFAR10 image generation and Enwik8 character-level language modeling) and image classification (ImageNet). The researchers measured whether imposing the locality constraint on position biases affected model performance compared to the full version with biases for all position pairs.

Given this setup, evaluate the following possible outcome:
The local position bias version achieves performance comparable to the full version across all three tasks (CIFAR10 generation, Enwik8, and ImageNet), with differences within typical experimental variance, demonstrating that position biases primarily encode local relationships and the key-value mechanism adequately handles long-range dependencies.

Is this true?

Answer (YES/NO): NO